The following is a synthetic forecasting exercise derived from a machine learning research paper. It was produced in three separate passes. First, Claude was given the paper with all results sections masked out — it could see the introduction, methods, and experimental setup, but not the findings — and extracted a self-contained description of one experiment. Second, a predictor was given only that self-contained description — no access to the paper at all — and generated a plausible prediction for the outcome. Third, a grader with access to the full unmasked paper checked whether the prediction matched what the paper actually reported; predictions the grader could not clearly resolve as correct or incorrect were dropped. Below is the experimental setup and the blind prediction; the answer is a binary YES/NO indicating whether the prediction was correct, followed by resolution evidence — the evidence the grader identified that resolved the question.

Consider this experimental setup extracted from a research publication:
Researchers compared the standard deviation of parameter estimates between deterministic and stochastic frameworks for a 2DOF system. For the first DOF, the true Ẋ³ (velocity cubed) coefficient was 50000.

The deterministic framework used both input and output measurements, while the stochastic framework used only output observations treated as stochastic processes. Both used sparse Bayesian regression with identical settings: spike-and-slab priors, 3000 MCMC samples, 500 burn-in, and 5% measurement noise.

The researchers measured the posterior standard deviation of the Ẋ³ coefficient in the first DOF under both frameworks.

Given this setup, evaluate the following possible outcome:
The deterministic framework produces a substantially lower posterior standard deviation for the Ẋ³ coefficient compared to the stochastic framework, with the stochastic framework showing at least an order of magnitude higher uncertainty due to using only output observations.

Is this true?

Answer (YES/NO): YES